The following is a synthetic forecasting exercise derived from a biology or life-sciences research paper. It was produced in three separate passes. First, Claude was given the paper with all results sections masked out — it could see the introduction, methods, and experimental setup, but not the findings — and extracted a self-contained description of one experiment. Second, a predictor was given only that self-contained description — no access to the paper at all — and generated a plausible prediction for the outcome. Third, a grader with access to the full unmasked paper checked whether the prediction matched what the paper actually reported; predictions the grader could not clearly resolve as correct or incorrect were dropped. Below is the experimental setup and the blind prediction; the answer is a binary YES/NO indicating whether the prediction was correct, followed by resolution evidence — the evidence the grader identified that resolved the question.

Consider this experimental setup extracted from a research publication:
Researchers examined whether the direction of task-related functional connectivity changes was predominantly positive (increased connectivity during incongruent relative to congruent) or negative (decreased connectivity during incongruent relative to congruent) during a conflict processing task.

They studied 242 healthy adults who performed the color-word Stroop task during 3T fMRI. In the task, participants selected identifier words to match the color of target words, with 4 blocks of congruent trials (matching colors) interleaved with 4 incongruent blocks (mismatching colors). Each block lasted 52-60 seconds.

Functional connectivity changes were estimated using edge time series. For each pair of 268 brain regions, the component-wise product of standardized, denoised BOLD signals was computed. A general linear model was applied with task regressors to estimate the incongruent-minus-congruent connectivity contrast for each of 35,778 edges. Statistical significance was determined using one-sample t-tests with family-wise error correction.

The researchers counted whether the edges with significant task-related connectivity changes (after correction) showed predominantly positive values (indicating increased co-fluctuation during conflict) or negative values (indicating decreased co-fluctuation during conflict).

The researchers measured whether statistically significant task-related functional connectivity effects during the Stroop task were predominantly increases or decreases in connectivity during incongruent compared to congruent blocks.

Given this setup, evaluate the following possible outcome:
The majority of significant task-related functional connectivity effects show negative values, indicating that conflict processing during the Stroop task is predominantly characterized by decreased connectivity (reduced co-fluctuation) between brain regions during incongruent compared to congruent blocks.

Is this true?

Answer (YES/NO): NO